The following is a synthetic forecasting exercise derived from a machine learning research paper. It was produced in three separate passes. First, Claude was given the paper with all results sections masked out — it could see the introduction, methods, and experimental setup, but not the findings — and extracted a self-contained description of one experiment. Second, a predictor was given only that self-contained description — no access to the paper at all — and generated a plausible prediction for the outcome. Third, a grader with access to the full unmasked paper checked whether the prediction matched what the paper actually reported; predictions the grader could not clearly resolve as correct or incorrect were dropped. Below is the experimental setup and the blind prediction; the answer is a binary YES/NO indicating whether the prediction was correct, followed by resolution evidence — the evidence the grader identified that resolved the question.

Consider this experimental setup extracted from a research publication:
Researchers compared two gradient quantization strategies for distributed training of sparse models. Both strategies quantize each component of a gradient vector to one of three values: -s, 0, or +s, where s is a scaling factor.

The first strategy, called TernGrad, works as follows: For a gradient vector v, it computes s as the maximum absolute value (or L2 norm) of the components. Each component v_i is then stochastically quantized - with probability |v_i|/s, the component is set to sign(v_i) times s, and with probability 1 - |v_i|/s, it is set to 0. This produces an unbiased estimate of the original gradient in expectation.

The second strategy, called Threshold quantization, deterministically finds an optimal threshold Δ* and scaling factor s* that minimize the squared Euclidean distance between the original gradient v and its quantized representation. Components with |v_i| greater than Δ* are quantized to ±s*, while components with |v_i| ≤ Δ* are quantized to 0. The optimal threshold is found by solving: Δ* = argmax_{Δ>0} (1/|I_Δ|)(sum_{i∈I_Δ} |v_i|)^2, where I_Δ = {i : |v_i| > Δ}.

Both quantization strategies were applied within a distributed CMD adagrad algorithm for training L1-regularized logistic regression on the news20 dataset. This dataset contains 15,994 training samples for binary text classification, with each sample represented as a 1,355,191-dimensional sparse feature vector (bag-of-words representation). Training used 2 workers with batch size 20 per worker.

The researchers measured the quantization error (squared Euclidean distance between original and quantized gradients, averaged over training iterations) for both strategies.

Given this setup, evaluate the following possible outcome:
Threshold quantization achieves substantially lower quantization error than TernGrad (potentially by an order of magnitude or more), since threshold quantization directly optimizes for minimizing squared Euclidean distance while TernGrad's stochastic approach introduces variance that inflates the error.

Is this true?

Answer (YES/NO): NO